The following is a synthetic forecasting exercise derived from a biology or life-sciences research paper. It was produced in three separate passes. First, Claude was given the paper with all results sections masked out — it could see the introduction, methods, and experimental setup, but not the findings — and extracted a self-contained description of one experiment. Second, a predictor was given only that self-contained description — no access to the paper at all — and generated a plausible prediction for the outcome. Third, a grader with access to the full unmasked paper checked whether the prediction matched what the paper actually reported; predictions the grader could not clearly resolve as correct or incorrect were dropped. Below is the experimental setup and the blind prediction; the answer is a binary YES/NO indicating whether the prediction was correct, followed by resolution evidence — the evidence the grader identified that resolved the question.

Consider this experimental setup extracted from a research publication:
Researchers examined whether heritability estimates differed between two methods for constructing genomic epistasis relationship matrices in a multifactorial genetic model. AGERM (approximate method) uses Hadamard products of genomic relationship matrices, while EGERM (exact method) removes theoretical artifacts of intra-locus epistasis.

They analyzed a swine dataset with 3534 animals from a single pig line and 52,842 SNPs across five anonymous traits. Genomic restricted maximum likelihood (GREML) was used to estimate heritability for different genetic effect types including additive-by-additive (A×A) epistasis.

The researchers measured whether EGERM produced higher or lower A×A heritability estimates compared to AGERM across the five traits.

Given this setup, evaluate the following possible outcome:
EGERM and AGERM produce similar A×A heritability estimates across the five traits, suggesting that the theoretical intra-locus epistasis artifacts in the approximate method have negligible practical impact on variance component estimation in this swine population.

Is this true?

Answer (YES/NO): YES